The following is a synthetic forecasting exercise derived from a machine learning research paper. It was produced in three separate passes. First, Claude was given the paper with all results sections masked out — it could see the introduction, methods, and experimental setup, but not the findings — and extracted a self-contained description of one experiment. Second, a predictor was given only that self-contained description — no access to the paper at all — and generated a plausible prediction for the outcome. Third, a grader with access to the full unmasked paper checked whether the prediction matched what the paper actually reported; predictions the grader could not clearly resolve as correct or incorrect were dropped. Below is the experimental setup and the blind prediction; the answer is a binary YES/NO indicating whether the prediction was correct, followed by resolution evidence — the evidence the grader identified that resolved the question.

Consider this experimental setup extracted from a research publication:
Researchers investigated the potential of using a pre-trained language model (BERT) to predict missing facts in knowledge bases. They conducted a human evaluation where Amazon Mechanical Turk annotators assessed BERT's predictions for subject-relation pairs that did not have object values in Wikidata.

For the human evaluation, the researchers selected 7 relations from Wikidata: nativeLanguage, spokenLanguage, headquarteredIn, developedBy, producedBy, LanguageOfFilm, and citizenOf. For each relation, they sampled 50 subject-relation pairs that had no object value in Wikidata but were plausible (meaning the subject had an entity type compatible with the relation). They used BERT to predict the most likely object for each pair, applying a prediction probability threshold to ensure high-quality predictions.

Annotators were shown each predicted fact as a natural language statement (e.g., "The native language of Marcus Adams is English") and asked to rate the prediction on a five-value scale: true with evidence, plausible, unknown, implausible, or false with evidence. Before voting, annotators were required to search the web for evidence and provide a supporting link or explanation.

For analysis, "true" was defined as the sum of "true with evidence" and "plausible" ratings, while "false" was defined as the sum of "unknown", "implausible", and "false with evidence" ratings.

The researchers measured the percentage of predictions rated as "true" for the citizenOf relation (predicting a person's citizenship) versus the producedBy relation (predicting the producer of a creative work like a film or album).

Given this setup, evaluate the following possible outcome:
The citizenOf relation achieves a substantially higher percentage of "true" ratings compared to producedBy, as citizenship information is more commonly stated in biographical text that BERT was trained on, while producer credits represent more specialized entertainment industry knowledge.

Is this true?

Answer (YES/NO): YES